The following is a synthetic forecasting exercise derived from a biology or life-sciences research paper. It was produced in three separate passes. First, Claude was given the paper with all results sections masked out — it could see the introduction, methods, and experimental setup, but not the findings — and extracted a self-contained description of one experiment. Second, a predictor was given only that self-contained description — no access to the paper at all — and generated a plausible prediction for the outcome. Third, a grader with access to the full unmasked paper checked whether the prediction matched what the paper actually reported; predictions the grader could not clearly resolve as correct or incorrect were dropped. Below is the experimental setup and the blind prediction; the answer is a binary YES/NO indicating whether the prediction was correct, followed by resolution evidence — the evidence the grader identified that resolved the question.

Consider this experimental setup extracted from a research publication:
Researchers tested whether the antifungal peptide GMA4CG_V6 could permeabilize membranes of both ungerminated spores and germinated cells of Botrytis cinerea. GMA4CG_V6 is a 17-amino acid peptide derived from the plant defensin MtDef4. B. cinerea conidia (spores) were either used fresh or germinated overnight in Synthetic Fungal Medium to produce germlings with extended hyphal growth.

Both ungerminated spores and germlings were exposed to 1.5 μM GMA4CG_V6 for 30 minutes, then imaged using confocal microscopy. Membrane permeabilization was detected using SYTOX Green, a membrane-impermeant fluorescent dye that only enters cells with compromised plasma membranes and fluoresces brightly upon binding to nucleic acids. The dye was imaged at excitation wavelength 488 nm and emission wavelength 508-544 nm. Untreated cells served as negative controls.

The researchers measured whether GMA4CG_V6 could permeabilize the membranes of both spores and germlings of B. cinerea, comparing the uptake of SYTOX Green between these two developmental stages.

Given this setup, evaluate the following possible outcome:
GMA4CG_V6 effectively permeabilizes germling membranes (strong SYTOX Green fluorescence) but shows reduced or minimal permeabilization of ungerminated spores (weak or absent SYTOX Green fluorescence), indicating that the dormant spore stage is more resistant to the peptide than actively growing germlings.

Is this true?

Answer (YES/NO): NO